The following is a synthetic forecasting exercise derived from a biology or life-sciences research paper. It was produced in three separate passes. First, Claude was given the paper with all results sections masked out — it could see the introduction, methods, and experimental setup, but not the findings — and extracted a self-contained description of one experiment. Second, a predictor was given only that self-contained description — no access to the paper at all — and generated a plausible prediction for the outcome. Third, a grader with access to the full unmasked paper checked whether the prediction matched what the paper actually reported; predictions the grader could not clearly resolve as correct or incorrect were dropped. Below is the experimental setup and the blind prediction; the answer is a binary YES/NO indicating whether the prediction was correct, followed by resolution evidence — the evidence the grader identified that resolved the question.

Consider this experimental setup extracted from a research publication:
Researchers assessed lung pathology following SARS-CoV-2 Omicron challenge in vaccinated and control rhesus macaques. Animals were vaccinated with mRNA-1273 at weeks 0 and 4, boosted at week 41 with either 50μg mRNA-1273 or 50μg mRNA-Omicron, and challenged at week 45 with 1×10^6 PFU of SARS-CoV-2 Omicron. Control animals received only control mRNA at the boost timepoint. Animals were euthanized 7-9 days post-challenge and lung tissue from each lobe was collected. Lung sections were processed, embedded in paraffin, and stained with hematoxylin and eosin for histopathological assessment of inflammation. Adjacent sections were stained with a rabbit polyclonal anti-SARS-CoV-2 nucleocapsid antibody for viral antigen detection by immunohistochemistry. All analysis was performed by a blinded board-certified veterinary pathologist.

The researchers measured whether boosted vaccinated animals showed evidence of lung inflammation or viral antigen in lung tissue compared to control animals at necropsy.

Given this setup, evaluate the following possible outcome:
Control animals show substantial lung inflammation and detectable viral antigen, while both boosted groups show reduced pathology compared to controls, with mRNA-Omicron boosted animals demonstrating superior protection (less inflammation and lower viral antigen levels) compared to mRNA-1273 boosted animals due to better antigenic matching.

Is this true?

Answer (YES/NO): NO